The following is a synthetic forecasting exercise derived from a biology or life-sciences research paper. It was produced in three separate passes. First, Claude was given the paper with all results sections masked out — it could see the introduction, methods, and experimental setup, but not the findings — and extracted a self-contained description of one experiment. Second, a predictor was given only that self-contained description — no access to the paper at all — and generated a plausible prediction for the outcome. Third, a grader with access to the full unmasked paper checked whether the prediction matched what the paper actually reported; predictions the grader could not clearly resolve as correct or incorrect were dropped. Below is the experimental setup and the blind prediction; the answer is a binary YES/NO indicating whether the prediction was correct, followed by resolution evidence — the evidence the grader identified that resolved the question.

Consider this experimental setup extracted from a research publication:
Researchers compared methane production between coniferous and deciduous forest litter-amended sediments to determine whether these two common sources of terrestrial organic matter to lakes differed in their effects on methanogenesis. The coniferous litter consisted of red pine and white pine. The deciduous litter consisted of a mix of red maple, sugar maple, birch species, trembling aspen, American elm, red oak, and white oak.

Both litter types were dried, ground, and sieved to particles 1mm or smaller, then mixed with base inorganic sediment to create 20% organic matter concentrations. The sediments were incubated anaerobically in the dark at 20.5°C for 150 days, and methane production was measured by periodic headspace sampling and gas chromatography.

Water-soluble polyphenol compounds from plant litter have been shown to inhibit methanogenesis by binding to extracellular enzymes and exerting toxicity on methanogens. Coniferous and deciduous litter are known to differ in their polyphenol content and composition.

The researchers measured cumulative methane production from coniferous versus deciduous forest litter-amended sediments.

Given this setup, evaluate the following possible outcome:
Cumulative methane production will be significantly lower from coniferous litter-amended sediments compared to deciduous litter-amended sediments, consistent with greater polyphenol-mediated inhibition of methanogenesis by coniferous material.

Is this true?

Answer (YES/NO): NO